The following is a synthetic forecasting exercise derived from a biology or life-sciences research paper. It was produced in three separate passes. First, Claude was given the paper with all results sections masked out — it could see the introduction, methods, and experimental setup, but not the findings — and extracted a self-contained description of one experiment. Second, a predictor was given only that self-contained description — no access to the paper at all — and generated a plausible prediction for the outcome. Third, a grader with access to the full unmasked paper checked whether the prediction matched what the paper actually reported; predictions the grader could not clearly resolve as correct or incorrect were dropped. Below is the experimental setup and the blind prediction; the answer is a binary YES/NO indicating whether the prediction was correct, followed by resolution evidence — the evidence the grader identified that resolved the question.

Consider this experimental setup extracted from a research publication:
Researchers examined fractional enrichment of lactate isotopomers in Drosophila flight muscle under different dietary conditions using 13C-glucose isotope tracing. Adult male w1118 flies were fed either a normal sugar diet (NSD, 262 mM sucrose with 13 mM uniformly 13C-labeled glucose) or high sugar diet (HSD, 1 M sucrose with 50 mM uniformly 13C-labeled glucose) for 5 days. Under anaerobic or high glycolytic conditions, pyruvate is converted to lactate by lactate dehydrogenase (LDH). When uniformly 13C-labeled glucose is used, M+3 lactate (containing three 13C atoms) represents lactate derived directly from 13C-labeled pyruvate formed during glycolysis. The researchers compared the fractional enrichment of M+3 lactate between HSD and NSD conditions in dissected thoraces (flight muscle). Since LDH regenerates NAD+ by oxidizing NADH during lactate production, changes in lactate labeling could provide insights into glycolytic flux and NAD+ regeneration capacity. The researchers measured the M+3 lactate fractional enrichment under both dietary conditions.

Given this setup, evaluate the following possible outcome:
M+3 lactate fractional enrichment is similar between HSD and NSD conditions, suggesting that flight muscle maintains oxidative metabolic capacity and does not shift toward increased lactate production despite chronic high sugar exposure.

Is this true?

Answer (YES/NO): NO